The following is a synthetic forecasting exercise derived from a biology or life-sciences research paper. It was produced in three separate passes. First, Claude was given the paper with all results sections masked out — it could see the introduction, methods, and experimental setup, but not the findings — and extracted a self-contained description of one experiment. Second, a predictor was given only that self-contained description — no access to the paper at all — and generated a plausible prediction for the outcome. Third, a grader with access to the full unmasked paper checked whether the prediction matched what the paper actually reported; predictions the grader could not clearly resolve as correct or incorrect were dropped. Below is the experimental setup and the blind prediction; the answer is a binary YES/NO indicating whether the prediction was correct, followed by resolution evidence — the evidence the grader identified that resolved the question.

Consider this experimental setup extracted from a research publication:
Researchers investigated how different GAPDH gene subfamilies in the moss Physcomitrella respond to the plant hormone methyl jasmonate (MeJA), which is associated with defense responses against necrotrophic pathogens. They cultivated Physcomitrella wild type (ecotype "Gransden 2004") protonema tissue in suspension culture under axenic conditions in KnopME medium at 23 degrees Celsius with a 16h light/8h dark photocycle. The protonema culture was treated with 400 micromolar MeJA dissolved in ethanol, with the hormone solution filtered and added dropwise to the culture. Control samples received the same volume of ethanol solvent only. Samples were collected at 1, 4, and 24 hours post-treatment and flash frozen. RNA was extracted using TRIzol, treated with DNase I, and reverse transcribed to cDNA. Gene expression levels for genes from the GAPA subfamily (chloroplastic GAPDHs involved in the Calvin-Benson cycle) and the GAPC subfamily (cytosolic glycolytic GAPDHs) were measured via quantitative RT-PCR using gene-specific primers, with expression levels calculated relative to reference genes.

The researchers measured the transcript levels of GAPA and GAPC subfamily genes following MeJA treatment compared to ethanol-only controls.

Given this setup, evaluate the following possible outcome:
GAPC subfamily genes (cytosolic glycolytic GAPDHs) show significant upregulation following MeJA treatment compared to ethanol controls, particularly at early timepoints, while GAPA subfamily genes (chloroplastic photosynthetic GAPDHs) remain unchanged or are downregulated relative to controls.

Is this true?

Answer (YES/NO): NO